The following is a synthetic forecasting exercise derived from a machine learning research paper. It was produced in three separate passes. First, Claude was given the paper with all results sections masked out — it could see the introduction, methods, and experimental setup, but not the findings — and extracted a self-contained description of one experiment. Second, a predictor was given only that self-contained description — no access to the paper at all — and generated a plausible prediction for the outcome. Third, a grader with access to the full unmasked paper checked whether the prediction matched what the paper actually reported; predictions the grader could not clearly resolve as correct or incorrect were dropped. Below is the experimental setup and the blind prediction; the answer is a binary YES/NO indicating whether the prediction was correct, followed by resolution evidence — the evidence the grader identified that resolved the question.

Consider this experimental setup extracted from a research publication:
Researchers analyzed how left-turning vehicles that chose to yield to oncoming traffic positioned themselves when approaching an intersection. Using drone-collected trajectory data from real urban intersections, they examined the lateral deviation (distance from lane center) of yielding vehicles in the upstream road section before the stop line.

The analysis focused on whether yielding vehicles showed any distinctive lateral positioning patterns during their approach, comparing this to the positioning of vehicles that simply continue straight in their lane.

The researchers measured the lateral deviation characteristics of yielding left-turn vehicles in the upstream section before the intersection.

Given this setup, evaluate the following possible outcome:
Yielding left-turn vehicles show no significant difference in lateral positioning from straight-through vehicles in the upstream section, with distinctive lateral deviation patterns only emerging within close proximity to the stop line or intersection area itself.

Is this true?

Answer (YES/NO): YES